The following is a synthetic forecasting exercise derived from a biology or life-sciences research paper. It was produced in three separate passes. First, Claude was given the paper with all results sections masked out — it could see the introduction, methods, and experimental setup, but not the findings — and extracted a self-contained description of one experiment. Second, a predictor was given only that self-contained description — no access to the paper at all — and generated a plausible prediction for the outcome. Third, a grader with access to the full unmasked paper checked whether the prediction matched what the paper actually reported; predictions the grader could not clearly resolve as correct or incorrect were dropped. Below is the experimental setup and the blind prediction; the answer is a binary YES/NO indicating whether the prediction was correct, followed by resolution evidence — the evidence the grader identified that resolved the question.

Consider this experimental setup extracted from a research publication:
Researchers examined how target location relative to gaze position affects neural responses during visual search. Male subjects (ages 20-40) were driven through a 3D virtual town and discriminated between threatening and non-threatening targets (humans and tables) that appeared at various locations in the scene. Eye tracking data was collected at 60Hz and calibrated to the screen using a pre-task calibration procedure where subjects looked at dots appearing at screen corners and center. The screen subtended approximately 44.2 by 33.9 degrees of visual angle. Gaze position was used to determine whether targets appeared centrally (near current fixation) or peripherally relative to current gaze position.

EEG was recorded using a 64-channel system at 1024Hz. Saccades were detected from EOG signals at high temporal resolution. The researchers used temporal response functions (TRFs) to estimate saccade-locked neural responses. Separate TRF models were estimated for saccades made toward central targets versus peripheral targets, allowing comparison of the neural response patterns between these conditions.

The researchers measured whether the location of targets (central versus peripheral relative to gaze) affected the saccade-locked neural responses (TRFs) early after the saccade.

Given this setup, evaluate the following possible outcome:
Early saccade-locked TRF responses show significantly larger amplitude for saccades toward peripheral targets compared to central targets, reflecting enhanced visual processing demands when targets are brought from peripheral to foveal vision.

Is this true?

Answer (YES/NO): YES